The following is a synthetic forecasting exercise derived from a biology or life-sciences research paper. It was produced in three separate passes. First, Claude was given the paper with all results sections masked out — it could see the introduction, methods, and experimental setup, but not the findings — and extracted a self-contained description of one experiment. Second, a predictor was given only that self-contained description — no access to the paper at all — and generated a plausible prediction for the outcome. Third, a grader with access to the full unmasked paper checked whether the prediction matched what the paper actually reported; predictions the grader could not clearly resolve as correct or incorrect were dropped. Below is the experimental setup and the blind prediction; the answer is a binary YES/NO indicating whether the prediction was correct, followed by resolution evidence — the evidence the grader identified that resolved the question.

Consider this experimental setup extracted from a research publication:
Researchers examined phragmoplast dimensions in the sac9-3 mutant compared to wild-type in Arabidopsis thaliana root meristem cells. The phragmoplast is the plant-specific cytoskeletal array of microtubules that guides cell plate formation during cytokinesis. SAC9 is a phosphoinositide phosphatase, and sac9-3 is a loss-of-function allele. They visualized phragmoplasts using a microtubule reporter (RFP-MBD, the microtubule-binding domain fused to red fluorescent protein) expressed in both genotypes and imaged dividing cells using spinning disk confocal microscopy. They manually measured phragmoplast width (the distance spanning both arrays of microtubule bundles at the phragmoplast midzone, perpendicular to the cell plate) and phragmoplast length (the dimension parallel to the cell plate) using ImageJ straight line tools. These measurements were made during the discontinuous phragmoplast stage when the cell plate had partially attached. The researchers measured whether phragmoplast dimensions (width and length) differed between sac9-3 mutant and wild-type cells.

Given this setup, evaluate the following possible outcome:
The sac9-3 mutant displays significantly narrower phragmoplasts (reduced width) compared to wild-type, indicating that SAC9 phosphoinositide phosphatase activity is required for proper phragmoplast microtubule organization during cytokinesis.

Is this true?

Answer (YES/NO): NO